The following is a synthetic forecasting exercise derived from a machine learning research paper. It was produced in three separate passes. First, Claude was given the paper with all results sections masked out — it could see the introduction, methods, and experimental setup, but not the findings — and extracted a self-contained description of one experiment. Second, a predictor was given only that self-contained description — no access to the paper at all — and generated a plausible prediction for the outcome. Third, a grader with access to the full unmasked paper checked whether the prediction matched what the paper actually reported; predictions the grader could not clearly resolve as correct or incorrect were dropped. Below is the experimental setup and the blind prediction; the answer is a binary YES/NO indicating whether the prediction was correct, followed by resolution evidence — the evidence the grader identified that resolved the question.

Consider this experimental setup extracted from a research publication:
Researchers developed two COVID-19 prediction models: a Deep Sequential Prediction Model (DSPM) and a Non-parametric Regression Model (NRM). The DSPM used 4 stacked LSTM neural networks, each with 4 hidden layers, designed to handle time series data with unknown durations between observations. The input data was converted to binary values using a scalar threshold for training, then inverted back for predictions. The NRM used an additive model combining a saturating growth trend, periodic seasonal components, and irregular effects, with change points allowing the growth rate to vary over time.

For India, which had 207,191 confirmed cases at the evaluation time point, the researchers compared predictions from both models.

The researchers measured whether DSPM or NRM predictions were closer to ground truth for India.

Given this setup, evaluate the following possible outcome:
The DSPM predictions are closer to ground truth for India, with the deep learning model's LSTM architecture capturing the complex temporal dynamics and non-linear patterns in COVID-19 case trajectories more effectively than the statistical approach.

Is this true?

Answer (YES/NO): YES